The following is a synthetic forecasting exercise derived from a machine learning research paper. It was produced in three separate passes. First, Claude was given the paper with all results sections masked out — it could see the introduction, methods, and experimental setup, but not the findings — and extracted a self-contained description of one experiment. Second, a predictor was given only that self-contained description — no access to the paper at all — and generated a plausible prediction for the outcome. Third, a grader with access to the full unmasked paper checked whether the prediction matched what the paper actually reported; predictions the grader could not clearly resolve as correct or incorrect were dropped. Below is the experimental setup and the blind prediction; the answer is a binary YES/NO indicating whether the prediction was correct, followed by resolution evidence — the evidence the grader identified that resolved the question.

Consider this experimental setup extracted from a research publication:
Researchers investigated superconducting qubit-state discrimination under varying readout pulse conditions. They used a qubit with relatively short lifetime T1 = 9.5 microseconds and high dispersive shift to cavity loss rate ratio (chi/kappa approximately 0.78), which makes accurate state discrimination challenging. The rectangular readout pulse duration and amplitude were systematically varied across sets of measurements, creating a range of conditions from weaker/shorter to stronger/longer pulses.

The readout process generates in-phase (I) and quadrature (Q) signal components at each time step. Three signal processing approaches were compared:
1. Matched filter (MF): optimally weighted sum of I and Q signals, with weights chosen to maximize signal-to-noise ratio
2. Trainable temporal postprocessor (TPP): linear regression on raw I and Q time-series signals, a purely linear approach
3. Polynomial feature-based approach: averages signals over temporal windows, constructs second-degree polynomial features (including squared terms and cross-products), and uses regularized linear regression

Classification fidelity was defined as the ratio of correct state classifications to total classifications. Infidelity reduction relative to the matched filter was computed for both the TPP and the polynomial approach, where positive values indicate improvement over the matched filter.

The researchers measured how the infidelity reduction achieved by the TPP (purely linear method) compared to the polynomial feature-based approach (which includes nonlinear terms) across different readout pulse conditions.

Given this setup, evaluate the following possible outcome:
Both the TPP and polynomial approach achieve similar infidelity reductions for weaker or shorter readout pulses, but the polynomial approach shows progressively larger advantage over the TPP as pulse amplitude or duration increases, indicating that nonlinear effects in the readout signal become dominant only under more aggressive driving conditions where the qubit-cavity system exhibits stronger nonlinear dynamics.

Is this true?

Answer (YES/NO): NO